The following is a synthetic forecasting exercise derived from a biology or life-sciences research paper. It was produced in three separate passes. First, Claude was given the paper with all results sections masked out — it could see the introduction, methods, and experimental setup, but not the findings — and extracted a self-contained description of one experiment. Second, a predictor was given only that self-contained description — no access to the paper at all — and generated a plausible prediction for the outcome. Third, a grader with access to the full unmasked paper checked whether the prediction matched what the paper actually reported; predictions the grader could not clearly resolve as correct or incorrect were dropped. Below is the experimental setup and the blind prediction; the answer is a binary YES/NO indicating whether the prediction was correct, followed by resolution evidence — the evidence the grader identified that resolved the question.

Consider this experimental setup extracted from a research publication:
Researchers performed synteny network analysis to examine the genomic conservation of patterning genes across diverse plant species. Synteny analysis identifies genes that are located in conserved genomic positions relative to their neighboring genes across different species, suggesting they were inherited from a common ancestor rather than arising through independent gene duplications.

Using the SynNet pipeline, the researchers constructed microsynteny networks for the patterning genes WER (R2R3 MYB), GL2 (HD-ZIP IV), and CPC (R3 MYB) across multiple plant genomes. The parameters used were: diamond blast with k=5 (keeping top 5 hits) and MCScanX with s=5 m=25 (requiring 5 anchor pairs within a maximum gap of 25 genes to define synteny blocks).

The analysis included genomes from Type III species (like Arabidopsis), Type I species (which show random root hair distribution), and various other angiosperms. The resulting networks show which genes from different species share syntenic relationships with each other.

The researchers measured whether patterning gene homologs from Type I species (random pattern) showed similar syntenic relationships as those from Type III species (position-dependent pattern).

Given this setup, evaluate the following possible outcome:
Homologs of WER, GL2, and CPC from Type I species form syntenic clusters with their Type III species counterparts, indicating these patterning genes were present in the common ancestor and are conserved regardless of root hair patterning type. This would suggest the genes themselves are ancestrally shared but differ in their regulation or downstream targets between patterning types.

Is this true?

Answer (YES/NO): NO